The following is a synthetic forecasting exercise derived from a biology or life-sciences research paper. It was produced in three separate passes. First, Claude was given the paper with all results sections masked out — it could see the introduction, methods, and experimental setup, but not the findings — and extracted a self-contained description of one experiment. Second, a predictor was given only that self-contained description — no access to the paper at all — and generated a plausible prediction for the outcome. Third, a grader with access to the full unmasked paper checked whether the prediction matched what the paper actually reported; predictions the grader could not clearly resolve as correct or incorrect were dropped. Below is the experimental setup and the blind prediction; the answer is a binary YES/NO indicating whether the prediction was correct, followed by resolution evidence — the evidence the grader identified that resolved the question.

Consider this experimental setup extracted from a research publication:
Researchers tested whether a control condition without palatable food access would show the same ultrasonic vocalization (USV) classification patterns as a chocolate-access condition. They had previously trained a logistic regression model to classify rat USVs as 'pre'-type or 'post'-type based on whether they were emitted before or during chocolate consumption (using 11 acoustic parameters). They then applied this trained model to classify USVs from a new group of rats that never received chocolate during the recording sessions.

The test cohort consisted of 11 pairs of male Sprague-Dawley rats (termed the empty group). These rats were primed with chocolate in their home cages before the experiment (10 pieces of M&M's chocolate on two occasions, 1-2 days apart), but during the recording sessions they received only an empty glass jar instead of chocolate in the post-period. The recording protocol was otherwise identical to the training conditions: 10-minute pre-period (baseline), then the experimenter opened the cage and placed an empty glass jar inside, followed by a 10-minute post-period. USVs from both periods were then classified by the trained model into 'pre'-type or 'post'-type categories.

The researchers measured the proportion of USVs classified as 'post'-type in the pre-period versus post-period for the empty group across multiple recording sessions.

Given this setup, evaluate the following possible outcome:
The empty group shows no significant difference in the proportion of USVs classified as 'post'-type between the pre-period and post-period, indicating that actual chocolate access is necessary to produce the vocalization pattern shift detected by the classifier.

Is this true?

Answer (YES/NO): YES